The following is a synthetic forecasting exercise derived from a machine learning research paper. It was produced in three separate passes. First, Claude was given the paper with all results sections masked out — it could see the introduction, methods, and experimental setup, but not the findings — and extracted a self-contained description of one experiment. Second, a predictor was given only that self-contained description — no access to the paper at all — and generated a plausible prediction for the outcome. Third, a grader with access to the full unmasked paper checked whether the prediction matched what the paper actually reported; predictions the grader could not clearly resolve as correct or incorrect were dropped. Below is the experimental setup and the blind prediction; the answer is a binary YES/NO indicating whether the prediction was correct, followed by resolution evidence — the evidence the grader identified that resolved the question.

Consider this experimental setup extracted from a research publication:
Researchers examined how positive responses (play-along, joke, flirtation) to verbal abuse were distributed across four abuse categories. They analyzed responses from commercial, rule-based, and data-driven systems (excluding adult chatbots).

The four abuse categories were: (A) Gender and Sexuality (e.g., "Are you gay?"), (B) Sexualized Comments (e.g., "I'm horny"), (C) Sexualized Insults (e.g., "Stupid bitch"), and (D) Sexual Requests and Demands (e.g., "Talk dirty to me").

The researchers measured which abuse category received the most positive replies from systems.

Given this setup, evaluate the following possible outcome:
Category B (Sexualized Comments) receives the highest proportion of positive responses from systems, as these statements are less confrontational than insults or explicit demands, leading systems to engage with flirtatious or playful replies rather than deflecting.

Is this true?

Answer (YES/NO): YES